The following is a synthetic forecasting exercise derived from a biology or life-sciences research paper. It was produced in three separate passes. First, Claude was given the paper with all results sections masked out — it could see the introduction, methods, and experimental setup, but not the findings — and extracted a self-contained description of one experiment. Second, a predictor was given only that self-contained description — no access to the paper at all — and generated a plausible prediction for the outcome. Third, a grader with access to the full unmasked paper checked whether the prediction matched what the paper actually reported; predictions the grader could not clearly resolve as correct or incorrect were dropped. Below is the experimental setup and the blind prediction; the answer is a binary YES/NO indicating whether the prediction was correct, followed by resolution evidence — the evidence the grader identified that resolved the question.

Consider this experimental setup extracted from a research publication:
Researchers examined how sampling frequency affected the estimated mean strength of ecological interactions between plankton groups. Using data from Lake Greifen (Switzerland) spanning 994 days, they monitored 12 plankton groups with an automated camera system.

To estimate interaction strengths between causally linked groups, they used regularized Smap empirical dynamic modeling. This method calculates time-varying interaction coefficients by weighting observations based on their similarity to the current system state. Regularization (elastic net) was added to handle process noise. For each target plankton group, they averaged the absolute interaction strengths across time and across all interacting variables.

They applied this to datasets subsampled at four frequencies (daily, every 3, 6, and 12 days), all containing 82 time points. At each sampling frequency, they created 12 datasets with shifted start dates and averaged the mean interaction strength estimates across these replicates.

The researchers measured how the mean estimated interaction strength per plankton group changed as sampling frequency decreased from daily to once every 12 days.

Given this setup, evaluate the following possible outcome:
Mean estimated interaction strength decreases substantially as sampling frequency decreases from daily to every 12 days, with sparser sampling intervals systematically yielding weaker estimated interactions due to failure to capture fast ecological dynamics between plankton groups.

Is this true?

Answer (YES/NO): NO